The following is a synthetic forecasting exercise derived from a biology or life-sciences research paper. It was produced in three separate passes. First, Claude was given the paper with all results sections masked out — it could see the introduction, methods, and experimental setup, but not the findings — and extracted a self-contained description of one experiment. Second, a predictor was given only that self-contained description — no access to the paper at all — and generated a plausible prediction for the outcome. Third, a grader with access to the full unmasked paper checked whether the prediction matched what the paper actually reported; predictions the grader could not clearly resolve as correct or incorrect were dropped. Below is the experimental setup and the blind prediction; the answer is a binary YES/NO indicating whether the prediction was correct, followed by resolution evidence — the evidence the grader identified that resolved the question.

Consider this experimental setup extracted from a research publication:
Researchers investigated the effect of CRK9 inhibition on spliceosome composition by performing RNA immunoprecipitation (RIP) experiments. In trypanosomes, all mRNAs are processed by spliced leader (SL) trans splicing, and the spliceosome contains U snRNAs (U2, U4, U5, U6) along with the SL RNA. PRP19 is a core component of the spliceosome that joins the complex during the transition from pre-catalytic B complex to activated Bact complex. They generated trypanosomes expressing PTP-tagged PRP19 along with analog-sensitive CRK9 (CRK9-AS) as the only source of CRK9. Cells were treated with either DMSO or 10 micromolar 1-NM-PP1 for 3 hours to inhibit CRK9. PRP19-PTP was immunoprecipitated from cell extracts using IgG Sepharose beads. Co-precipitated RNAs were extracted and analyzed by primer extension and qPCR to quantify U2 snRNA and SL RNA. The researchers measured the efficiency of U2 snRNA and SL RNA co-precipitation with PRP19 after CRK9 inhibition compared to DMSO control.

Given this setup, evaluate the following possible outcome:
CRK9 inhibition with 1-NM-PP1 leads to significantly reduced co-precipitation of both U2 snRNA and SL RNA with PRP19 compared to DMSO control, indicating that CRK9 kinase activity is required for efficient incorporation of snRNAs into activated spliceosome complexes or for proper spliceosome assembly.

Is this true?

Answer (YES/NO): NO